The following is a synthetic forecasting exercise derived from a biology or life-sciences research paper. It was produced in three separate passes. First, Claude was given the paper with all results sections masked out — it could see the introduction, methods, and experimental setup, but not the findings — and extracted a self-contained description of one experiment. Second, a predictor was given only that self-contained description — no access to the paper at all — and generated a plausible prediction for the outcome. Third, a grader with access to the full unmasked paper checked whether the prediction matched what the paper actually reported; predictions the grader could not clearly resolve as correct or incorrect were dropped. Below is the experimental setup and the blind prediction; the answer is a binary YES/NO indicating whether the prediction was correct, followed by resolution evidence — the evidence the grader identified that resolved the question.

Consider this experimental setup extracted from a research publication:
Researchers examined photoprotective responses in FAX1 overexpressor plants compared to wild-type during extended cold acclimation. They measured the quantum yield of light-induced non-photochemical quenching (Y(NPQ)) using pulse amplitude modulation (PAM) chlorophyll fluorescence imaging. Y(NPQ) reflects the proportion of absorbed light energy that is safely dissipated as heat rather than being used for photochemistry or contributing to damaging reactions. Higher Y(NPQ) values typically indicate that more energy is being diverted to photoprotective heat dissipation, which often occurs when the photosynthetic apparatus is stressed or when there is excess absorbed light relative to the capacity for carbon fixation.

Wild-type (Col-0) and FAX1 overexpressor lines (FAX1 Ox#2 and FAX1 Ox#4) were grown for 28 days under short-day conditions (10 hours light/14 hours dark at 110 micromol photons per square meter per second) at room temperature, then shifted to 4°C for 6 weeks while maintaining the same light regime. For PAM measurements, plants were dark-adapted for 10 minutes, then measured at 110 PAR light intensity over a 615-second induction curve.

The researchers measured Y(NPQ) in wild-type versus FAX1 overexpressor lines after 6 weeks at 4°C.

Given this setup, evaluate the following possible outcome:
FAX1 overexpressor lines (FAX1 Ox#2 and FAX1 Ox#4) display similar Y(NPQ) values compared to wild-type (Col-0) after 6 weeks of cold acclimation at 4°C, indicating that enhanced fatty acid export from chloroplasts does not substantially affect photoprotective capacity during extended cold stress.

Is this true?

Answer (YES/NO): YES